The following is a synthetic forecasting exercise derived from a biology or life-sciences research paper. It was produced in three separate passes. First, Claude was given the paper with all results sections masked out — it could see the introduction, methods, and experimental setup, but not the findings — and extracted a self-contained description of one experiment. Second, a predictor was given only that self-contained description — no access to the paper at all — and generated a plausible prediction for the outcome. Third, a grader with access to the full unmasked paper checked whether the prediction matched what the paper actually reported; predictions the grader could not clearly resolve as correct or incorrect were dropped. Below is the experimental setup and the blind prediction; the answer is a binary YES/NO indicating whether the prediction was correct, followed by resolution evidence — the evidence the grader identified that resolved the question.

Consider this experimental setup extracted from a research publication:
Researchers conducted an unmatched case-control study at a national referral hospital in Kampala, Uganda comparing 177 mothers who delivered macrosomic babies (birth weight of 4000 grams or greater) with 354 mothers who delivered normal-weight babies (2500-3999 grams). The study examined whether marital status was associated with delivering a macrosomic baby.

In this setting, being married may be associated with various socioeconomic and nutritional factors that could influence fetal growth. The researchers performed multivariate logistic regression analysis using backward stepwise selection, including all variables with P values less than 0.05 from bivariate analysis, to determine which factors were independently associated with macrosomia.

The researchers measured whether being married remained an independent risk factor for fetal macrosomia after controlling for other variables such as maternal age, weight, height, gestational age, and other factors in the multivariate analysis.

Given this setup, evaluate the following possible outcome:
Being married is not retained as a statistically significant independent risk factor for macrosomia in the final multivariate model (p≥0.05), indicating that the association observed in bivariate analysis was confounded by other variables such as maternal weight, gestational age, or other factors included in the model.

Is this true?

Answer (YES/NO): NO